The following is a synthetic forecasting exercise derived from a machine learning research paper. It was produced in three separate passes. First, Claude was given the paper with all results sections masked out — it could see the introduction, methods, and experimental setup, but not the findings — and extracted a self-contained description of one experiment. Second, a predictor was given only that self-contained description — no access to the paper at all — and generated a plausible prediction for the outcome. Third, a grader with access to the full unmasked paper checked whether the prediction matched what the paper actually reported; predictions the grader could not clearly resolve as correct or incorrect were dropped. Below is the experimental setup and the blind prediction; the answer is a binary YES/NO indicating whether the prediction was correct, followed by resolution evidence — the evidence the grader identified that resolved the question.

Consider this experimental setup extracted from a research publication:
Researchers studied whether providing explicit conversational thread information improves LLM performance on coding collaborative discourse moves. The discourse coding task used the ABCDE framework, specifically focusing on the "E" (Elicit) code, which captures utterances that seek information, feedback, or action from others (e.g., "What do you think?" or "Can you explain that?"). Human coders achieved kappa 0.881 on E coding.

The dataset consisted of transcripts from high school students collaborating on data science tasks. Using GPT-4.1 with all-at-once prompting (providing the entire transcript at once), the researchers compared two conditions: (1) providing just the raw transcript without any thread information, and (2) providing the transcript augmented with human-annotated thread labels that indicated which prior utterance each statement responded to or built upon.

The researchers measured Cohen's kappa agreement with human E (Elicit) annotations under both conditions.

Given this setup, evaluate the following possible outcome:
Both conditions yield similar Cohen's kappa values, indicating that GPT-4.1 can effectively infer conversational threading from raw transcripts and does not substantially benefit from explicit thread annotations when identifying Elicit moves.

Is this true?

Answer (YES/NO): NO